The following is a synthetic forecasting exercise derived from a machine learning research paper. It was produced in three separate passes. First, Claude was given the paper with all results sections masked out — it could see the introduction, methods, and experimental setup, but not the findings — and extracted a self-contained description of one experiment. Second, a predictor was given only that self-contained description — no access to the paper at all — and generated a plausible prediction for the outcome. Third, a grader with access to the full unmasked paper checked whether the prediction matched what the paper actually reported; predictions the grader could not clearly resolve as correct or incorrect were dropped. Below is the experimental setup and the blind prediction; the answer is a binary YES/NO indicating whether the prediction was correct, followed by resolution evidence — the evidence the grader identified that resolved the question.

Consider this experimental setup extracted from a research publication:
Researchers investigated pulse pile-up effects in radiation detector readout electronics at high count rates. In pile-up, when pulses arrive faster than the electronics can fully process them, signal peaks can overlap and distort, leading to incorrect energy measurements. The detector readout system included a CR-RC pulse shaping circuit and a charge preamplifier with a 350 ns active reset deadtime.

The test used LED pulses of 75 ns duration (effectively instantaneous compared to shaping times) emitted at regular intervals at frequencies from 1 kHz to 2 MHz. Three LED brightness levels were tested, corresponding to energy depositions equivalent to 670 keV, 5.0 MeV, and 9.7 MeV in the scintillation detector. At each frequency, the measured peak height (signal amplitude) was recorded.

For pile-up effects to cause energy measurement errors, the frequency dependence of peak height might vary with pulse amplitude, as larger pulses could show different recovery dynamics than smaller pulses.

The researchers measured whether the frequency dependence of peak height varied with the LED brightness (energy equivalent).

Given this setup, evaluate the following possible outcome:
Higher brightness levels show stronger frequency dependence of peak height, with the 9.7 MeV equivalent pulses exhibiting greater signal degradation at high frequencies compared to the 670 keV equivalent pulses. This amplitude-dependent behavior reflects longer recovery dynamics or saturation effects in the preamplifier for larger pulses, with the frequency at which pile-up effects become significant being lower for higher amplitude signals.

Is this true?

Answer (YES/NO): YES